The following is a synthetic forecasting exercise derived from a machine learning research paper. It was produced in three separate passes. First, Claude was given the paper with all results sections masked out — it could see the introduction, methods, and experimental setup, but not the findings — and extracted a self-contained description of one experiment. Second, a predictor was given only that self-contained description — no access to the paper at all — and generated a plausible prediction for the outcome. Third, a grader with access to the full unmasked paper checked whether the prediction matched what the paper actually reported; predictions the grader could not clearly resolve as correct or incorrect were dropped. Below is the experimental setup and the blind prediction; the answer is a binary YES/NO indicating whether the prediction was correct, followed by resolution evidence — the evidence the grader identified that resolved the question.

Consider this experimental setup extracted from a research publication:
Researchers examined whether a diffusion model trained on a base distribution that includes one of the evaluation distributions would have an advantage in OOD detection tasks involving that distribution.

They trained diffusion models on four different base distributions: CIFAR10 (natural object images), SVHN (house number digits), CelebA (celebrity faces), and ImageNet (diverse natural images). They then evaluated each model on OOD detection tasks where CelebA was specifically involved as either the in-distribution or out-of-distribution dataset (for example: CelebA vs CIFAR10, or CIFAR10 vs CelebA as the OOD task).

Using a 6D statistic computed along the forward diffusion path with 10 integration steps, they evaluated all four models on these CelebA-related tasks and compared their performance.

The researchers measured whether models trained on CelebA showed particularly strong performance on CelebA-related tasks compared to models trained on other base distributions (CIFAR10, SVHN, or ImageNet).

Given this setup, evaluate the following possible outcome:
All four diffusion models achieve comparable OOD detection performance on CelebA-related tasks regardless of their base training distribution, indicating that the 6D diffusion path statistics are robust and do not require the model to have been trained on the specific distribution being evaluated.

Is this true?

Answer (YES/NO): NO